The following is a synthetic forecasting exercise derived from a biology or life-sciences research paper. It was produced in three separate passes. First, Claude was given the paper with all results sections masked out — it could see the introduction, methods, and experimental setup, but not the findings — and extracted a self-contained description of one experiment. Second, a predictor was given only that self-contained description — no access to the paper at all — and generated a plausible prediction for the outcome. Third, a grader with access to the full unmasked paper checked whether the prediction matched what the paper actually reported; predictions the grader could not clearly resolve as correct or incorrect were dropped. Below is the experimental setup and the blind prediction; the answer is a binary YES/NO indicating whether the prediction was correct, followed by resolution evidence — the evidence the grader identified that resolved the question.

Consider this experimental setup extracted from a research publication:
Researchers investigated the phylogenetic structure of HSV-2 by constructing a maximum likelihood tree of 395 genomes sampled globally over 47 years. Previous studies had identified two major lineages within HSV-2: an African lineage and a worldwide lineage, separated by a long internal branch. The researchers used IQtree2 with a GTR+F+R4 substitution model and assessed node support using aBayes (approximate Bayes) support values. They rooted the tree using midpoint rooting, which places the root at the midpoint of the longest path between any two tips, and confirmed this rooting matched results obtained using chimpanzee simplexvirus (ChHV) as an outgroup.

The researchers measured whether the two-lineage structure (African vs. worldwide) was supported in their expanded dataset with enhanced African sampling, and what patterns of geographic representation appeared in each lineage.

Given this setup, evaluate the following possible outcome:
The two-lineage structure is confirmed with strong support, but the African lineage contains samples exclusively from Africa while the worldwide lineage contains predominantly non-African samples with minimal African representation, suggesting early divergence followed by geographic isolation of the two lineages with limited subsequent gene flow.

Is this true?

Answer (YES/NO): NO